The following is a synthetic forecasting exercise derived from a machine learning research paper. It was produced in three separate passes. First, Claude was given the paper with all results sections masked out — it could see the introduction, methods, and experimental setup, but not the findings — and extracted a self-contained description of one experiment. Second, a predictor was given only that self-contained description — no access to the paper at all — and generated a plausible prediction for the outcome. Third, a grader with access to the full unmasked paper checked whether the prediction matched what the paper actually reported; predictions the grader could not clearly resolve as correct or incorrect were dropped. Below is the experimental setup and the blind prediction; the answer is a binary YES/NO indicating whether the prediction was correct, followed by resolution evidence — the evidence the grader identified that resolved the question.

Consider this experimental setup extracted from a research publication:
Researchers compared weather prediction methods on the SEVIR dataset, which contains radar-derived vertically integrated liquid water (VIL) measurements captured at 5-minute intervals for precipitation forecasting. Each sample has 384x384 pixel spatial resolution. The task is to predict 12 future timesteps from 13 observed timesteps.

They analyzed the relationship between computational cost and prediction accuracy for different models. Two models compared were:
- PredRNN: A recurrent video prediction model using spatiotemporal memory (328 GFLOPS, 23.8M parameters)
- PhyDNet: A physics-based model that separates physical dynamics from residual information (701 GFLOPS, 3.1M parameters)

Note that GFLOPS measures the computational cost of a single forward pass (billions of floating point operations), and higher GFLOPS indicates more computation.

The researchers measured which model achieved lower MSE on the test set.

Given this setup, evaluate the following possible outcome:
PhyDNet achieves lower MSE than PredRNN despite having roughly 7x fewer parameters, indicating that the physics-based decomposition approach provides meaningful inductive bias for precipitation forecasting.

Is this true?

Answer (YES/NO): NO